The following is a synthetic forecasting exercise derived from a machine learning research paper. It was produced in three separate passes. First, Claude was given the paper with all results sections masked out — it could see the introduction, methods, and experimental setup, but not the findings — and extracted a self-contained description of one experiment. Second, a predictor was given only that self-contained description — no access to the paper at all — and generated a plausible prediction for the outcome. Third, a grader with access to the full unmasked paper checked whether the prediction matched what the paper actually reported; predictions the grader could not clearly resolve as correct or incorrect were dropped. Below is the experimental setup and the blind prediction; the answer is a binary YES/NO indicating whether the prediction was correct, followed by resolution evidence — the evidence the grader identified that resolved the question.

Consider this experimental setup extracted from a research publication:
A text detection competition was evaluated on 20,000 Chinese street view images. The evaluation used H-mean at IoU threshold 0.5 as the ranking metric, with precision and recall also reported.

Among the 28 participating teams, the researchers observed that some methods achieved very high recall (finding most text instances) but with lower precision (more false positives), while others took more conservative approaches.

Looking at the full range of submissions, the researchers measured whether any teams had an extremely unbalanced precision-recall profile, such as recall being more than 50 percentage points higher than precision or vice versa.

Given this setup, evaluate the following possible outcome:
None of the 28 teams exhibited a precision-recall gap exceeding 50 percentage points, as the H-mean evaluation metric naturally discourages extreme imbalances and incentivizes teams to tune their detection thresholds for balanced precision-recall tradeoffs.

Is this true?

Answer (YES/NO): NO